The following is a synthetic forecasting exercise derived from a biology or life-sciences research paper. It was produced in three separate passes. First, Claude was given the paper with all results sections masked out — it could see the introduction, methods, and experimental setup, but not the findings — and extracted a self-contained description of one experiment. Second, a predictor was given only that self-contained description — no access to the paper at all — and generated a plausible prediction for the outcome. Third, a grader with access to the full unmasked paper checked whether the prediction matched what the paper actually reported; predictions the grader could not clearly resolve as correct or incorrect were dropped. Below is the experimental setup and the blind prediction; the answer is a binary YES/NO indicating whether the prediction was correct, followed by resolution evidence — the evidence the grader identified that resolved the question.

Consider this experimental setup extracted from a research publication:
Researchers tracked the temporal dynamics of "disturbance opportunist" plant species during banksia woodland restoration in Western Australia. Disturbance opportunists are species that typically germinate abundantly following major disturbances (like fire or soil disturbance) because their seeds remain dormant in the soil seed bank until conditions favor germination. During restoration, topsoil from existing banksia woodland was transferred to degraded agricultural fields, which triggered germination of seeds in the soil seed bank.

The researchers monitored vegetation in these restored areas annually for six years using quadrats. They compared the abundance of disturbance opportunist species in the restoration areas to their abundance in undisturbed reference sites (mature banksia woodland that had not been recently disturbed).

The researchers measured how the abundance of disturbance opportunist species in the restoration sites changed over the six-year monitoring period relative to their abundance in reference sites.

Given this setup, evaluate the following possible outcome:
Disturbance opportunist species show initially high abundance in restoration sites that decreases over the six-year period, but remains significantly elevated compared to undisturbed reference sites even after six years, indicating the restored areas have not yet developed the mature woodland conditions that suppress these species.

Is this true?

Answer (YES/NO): YES